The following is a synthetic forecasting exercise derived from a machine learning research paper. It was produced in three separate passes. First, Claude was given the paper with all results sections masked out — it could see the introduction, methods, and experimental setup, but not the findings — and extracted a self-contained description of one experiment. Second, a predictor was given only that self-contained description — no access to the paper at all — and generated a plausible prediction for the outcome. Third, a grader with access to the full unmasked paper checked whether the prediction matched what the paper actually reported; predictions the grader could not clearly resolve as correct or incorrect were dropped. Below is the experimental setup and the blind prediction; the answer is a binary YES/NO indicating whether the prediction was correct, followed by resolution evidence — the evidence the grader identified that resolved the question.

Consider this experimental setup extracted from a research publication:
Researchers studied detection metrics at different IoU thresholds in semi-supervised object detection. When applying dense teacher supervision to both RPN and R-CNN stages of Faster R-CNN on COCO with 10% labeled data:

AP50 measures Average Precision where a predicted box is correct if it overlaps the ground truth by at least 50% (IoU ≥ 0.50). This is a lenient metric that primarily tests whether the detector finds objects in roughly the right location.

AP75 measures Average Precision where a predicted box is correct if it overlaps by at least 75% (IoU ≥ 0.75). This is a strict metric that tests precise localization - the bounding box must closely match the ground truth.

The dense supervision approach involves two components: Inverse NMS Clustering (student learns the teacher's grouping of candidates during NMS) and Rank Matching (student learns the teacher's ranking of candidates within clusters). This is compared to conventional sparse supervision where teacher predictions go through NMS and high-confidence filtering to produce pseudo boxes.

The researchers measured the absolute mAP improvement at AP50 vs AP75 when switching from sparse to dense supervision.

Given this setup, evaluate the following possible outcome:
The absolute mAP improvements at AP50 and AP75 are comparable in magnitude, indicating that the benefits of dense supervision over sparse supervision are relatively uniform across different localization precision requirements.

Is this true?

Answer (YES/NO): NO